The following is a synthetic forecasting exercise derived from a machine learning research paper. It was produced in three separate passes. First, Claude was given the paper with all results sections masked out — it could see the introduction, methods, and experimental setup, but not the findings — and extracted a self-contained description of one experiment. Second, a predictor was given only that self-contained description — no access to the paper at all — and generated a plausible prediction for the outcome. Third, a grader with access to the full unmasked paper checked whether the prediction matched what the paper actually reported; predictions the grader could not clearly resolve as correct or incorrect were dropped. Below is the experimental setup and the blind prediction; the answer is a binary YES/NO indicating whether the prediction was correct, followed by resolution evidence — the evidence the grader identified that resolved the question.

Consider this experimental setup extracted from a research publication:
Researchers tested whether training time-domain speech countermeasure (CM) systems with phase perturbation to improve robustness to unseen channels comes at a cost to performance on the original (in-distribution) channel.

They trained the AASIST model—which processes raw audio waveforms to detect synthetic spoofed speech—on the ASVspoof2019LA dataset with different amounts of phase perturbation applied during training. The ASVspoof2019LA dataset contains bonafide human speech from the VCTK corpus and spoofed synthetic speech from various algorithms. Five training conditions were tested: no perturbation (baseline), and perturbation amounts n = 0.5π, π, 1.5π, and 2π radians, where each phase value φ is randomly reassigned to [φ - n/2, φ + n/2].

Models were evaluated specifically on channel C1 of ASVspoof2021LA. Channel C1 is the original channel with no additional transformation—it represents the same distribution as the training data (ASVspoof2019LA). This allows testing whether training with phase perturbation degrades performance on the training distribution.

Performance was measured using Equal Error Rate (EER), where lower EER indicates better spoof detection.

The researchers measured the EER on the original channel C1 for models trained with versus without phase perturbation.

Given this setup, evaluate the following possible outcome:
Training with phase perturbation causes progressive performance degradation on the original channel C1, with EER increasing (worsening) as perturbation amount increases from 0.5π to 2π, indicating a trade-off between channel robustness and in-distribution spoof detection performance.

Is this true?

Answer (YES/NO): NO